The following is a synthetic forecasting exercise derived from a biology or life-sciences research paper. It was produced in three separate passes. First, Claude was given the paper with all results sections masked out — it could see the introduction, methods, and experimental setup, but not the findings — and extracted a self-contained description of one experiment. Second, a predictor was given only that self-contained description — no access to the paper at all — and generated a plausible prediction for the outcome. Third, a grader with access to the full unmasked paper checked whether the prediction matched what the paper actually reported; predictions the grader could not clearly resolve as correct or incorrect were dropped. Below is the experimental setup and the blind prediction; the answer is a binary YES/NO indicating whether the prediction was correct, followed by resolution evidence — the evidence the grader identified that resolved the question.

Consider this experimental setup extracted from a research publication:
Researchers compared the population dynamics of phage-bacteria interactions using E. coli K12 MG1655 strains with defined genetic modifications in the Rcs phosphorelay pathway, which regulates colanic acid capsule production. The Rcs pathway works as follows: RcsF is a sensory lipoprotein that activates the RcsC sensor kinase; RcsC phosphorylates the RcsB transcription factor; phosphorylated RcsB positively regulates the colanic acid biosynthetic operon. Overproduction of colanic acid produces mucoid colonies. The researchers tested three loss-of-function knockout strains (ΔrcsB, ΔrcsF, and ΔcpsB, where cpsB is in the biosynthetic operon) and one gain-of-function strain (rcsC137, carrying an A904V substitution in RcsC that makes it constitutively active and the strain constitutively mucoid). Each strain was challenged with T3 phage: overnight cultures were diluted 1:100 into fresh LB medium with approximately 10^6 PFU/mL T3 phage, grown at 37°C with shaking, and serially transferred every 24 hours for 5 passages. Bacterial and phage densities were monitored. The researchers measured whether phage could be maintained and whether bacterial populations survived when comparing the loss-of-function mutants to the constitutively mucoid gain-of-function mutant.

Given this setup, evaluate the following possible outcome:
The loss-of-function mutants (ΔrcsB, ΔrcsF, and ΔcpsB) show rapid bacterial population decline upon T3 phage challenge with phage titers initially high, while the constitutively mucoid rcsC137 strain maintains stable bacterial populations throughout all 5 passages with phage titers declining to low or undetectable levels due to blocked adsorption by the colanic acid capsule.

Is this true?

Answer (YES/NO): NO